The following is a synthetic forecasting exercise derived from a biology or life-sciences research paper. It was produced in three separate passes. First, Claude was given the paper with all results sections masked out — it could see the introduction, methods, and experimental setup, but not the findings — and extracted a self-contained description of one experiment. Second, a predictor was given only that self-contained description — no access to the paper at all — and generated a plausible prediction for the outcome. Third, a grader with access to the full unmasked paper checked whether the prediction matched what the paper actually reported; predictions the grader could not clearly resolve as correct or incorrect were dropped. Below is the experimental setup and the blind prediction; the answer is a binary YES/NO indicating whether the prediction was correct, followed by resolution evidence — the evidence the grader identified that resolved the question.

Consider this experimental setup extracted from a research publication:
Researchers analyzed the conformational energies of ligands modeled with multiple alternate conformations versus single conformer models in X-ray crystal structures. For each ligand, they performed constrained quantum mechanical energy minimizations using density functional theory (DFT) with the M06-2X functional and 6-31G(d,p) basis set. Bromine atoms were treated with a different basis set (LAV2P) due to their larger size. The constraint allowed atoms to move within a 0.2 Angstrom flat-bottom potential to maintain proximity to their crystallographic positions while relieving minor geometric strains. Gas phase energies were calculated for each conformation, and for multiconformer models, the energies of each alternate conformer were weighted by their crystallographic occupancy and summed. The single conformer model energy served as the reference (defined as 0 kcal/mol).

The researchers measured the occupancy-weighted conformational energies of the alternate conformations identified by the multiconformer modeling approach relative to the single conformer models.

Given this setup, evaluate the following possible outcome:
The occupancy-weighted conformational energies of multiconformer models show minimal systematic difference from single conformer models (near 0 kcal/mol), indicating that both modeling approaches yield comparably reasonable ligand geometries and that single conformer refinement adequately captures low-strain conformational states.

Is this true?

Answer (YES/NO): YES